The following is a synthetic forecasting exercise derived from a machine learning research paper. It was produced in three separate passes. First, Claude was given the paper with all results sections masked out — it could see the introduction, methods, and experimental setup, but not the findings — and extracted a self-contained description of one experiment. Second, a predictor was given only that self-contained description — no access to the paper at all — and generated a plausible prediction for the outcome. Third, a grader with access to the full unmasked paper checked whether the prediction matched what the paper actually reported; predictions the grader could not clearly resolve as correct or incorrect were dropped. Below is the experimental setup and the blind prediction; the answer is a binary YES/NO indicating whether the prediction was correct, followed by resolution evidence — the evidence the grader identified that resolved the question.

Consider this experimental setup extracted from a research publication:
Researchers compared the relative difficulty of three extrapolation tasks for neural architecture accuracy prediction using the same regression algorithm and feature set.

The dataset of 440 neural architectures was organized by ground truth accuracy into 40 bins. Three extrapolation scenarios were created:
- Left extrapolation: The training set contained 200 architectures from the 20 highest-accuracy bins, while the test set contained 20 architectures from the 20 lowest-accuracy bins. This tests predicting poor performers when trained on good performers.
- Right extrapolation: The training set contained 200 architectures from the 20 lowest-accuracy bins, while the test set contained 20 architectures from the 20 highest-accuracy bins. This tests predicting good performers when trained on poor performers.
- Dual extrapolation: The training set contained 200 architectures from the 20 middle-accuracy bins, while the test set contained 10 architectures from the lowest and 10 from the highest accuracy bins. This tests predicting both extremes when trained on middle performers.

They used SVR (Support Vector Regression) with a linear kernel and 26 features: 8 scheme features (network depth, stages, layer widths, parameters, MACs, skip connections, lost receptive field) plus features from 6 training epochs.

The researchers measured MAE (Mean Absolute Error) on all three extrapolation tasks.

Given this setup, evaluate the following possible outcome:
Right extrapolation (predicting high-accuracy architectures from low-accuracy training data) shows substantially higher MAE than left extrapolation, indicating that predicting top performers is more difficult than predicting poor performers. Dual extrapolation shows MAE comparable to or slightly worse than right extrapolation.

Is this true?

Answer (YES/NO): NO